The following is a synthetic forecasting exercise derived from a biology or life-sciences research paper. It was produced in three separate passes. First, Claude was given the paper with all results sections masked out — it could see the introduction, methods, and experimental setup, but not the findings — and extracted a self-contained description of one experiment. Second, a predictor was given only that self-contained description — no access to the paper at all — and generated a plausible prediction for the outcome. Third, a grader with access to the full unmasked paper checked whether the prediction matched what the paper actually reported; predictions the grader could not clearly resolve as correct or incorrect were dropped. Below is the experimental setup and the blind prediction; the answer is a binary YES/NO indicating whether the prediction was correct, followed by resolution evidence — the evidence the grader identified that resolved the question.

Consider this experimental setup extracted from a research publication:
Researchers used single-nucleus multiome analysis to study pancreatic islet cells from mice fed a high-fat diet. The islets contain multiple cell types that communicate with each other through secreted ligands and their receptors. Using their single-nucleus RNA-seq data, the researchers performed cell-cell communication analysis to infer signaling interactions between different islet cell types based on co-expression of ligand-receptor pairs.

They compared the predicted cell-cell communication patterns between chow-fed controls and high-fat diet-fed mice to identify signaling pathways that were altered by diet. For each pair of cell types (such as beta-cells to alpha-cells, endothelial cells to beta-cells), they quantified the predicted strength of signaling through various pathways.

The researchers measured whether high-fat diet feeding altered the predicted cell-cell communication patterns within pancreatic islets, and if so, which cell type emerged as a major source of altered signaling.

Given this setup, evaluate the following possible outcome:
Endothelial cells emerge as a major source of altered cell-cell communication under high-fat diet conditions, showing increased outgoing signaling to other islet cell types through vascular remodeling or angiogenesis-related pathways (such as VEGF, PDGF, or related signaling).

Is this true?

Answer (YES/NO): NO